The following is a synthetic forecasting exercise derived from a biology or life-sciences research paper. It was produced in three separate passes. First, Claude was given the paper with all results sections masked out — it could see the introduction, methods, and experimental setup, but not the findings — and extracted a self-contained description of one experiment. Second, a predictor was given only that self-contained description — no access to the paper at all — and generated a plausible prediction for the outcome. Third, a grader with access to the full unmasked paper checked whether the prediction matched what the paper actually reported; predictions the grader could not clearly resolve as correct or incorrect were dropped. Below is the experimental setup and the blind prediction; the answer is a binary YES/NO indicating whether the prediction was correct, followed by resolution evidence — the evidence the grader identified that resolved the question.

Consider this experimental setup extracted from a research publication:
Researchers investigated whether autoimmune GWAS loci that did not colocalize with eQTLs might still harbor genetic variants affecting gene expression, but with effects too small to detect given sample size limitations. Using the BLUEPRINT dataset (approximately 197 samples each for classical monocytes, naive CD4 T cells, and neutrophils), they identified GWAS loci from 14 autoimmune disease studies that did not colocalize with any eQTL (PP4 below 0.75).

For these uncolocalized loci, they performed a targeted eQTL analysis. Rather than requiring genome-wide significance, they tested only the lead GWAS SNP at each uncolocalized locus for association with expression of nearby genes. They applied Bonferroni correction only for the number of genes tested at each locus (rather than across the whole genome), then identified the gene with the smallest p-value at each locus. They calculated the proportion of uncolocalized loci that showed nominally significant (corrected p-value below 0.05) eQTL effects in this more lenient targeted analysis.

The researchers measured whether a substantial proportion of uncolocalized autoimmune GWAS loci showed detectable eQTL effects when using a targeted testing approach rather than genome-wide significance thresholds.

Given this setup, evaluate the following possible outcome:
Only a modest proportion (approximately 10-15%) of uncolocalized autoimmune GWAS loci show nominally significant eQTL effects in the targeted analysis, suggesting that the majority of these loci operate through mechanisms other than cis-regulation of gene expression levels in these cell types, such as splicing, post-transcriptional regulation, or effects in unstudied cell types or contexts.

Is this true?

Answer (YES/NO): NO